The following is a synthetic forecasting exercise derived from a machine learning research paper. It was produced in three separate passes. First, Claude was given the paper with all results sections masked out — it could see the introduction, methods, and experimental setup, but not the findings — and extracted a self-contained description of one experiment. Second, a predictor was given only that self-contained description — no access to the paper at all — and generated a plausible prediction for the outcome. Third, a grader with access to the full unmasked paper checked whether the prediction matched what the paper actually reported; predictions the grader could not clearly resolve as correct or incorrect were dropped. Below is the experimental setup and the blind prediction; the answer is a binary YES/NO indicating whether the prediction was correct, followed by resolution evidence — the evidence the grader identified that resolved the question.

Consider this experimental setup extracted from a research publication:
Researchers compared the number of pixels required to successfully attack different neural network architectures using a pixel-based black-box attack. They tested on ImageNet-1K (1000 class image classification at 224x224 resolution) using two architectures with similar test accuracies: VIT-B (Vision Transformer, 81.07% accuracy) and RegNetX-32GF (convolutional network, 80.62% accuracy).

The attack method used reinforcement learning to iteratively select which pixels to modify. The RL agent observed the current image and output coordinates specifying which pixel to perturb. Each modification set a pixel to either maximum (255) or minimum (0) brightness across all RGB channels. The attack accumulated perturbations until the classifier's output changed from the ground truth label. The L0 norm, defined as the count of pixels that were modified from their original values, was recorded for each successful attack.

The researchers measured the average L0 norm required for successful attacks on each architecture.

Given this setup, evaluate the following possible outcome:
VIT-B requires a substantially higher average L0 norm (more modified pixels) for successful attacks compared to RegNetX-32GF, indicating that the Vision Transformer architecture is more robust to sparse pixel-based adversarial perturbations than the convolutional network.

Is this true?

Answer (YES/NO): YES